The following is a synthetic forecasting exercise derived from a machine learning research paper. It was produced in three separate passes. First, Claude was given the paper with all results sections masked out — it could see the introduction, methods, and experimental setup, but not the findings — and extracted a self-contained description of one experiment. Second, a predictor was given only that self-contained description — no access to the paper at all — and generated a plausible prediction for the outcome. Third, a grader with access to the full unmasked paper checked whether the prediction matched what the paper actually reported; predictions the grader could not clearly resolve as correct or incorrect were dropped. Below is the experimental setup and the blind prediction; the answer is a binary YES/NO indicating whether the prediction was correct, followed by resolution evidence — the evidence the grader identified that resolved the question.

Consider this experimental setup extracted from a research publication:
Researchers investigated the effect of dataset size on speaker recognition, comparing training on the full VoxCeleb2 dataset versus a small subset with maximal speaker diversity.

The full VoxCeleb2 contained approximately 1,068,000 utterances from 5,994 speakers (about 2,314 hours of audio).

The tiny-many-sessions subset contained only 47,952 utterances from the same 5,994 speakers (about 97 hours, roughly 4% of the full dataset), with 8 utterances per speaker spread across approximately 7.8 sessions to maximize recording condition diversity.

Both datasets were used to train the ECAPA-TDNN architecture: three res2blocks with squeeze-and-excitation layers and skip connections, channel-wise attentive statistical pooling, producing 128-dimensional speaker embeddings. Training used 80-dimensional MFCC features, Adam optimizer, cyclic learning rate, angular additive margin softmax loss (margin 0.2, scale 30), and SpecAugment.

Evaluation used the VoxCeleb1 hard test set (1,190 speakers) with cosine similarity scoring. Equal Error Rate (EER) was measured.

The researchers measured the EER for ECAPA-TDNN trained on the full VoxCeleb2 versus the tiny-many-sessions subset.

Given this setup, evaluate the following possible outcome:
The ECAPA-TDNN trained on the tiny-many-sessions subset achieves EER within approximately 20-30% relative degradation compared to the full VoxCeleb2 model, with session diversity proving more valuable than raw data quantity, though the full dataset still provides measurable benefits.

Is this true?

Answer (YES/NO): NO